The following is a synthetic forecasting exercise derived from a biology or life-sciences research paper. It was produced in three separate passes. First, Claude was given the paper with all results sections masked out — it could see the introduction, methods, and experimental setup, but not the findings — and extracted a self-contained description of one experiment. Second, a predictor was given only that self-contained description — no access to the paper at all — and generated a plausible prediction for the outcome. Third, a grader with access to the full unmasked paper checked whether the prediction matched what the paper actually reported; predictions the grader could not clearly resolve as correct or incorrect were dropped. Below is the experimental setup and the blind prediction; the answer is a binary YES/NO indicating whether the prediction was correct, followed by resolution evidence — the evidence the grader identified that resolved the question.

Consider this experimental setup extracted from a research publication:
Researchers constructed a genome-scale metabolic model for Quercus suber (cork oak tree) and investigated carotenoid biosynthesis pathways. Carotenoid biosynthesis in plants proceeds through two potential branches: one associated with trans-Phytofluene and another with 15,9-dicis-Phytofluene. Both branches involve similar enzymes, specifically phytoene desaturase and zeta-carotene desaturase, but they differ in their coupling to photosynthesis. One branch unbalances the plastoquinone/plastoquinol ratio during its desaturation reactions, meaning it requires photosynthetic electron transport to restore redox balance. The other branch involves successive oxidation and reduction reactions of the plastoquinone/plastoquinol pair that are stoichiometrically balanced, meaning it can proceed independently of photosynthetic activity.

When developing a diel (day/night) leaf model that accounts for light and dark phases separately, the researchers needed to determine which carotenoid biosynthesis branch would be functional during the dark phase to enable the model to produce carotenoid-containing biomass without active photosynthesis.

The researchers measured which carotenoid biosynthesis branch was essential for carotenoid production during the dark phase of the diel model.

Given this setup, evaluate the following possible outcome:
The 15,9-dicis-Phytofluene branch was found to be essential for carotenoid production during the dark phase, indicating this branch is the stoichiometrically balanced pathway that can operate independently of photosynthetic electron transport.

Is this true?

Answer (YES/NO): YES